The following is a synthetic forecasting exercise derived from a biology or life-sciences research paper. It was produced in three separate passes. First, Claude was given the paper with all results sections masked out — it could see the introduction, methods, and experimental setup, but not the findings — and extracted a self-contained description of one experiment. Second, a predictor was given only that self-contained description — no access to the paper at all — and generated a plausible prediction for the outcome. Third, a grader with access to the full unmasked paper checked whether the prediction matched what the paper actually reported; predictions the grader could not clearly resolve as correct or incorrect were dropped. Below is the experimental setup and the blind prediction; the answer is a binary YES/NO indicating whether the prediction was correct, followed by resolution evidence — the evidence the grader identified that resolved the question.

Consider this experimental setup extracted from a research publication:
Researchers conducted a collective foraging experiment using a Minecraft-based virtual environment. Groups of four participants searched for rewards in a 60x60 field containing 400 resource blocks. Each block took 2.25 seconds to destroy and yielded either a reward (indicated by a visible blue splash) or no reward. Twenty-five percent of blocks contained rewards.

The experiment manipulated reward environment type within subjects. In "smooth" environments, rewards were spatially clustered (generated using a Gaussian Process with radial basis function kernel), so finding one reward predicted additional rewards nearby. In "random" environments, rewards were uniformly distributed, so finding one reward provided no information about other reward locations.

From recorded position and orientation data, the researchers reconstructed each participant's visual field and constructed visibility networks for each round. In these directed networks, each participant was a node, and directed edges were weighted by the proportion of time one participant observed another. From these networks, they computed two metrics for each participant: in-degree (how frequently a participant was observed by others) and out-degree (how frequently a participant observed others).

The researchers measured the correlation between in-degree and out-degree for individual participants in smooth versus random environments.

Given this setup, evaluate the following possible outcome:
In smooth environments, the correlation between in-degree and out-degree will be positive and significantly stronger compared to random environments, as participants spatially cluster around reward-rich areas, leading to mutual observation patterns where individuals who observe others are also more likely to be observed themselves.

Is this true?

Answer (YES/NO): NO